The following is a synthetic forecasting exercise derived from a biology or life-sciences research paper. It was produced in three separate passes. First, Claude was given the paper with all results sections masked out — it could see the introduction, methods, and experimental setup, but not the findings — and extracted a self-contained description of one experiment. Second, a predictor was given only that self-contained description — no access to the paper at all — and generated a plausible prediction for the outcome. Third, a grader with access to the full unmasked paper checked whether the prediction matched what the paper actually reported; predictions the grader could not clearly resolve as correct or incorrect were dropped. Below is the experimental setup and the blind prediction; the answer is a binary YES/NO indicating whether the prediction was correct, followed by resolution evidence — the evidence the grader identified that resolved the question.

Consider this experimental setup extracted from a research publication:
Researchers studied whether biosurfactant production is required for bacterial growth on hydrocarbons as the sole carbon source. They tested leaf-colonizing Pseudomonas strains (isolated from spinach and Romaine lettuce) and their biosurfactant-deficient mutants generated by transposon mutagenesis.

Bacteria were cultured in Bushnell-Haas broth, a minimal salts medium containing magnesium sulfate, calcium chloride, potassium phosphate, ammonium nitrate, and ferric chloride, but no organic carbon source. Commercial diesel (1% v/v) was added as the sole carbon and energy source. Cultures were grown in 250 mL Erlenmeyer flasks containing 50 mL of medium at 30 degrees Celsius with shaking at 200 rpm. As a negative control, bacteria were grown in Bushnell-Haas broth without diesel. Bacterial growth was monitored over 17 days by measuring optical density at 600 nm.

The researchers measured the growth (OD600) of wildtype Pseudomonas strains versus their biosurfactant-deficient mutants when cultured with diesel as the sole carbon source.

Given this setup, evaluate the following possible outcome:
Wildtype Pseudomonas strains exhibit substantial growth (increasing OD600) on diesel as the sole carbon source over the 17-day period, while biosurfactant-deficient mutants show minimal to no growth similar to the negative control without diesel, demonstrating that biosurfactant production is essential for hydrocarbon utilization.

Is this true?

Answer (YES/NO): NO